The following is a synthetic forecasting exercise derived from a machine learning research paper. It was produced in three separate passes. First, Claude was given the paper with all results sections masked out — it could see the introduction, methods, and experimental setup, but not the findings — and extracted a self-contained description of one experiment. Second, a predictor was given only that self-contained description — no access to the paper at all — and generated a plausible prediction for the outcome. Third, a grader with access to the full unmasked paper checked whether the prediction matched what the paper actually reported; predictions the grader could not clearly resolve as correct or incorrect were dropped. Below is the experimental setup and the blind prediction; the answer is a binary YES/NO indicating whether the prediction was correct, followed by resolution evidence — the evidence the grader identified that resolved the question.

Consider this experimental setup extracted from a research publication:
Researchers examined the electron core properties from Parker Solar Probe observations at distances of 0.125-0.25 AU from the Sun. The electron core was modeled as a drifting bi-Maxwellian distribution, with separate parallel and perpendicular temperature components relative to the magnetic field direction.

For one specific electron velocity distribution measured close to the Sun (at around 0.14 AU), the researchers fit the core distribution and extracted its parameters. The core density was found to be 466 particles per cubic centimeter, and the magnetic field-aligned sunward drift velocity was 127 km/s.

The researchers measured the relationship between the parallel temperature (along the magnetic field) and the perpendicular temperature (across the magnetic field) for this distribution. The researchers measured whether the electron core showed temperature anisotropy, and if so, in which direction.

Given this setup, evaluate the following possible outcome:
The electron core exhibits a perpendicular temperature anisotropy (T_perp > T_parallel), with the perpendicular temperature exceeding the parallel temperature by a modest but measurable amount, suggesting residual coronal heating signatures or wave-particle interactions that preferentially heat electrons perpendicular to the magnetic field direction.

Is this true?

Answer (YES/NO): NO